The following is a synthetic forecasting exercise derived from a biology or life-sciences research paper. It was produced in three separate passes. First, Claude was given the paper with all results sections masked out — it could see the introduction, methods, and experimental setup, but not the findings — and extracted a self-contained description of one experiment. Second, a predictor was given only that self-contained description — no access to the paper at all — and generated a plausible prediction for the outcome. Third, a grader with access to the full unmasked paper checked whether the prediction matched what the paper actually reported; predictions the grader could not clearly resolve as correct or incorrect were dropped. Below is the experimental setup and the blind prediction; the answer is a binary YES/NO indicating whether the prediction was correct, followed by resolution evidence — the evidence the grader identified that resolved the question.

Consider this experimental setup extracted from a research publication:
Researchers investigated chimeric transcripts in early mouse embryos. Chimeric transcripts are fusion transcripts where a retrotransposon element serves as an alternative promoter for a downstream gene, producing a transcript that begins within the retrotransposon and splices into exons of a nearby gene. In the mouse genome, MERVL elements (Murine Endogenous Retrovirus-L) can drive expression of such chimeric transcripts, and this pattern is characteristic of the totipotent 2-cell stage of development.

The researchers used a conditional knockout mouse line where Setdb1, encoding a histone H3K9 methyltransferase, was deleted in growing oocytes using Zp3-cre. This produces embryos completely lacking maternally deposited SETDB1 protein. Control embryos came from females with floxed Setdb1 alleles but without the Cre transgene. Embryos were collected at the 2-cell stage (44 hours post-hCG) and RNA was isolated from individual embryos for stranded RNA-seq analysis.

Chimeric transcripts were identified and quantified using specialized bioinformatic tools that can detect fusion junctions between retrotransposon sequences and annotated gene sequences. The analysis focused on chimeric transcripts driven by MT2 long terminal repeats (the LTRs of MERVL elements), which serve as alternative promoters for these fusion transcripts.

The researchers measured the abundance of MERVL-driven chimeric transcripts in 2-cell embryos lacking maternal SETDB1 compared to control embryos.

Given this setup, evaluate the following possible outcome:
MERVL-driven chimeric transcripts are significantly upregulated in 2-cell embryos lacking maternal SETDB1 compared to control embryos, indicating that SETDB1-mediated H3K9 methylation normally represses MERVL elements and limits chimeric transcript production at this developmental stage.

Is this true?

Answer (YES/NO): YES